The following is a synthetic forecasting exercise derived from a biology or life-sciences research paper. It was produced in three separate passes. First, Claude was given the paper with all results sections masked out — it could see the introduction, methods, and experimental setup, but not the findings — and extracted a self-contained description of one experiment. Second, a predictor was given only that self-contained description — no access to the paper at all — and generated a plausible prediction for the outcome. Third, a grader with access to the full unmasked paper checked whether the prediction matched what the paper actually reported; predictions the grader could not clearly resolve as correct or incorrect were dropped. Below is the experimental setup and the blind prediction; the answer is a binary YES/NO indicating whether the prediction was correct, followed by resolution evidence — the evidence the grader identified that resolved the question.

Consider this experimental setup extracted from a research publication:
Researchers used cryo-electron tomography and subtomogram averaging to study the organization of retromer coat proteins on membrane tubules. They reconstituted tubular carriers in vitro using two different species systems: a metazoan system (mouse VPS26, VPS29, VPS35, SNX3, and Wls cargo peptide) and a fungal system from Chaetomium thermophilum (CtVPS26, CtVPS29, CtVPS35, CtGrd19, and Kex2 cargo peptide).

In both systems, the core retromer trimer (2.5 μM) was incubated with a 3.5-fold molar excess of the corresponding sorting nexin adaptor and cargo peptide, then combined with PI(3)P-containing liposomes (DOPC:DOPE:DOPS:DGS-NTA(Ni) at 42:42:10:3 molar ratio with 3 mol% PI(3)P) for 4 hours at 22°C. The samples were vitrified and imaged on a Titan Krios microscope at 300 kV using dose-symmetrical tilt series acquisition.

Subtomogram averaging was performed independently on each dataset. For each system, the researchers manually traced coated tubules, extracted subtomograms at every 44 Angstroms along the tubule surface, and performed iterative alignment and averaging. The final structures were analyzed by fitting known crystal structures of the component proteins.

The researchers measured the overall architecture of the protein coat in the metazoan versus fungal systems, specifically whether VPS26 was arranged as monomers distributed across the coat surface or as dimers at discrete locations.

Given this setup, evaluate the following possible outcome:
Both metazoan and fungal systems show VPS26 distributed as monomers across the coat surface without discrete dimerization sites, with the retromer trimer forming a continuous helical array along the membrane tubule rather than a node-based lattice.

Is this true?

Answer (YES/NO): NO